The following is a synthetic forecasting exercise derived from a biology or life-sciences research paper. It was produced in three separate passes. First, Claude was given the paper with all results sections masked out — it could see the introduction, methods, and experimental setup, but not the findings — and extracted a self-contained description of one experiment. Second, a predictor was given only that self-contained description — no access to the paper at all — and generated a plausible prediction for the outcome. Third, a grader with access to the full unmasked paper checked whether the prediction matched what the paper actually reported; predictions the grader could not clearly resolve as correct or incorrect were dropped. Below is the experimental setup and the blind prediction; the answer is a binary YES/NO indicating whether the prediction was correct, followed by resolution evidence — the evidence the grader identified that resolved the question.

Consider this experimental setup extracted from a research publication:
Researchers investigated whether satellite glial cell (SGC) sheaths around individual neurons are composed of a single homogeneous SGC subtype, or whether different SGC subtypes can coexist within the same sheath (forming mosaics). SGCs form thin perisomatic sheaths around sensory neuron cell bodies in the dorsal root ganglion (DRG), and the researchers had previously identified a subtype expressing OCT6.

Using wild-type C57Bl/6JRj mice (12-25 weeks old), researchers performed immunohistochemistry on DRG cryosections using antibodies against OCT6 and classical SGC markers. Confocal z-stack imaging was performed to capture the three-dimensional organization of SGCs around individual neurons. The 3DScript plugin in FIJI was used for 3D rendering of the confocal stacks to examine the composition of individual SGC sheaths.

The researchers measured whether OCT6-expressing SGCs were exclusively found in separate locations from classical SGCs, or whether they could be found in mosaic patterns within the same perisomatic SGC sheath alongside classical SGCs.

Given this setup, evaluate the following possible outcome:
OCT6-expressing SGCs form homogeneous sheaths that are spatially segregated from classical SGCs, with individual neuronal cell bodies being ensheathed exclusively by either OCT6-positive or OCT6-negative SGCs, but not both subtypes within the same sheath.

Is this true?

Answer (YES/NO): NO